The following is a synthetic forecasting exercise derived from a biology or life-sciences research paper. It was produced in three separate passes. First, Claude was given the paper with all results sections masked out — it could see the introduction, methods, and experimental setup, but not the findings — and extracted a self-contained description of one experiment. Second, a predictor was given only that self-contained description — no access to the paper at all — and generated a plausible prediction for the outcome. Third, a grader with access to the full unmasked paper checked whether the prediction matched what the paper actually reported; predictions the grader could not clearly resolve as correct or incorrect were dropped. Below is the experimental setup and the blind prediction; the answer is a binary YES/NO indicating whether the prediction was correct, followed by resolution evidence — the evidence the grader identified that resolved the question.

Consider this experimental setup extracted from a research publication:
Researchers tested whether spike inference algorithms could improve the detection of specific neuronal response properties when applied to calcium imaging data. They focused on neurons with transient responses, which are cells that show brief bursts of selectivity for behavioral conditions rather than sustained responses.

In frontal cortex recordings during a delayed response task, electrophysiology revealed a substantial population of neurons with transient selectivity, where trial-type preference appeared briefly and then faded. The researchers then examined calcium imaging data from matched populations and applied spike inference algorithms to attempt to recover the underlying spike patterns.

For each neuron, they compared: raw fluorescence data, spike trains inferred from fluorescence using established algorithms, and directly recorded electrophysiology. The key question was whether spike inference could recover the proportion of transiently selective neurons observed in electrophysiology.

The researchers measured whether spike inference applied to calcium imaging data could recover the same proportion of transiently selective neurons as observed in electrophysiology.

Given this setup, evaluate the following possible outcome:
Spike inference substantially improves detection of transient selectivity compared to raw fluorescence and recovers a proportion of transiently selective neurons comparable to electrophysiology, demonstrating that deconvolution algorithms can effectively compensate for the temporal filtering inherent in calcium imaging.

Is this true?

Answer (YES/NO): NO